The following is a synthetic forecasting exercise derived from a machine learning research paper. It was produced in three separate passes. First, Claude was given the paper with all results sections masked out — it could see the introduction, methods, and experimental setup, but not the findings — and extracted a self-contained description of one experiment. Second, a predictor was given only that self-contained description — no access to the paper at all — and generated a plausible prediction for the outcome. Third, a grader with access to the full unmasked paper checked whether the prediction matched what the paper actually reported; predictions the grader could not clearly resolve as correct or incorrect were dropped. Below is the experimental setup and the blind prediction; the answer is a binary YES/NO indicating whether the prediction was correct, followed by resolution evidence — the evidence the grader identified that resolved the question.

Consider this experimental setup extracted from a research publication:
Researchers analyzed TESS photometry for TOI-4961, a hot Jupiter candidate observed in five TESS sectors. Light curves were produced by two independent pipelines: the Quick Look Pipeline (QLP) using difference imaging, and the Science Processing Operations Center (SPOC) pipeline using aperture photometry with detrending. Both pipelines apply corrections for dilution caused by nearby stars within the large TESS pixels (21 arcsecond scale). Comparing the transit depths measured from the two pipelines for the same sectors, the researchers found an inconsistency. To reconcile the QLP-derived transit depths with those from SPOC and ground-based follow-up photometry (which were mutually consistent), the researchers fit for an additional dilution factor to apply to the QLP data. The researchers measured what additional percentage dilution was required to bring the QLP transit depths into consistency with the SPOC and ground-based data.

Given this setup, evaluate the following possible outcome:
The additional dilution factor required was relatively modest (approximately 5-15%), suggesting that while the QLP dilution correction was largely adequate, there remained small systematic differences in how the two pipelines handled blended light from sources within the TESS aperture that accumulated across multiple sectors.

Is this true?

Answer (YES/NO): NO